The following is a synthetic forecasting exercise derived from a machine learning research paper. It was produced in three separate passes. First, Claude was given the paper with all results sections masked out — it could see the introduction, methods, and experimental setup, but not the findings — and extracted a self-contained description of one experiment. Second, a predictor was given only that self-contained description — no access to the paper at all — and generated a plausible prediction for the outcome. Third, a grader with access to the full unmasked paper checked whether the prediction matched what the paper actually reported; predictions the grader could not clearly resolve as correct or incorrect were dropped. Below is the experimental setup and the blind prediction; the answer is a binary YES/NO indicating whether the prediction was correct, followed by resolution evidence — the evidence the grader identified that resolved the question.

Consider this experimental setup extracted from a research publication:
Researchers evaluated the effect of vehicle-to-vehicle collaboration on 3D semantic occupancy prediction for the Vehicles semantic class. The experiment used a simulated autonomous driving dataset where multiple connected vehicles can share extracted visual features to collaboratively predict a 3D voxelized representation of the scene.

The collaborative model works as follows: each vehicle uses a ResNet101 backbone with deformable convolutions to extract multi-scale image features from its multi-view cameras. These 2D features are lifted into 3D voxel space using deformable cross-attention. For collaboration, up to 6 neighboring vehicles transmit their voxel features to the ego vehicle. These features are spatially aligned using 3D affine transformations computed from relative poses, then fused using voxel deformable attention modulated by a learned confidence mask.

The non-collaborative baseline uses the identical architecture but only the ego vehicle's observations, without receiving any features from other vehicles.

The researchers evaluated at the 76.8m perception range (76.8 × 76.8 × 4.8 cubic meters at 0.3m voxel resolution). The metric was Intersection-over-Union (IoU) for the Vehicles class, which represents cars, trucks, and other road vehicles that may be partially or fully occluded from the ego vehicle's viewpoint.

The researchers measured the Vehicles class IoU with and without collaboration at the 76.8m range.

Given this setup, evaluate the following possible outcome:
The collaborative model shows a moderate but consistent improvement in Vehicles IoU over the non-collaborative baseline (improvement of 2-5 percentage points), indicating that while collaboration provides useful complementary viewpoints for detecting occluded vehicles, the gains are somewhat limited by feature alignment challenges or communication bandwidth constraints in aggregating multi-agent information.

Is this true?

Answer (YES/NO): NO